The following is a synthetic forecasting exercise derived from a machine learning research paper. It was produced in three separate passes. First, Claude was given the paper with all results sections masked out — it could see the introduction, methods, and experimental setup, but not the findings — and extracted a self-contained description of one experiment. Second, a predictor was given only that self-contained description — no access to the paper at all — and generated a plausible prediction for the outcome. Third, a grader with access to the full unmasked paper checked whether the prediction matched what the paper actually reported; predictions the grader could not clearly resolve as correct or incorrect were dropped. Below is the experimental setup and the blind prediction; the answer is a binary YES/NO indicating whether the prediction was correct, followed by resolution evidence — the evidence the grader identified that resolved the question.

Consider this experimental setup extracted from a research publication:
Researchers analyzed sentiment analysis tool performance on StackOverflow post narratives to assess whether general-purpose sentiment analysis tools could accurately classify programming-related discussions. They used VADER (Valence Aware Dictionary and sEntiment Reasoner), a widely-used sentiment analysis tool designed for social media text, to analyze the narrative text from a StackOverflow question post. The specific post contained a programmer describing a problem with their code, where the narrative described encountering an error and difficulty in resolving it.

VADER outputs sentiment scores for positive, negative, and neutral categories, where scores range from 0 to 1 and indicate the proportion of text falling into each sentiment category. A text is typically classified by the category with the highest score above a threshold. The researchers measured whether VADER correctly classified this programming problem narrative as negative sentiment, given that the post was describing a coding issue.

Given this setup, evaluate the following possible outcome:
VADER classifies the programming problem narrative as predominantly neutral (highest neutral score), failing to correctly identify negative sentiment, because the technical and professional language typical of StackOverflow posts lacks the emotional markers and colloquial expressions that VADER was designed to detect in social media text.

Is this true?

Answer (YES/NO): NO